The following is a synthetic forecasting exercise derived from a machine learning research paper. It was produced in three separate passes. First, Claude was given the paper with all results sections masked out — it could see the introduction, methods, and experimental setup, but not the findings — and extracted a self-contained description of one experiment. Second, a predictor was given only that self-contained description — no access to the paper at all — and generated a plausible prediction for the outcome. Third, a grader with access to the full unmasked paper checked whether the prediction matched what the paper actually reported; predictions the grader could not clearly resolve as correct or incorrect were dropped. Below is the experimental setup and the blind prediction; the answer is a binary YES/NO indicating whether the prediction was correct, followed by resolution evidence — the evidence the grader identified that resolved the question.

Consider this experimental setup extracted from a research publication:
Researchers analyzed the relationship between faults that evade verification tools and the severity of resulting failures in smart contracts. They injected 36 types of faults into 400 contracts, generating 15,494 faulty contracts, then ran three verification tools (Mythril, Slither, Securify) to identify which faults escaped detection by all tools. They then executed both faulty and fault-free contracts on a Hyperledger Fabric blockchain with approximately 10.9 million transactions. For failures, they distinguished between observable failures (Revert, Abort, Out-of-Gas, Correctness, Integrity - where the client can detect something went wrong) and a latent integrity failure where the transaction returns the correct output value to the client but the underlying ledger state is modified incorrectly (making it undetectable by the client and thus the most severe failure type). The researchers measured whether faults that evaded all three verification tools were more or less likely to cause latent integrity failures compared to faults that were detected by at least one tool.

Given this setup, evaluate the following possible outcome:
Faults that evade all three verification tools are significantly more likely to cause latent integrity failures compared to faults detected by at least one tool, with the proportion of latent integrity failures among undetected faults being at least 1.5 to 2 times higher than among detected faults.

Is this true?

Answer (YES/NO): NO